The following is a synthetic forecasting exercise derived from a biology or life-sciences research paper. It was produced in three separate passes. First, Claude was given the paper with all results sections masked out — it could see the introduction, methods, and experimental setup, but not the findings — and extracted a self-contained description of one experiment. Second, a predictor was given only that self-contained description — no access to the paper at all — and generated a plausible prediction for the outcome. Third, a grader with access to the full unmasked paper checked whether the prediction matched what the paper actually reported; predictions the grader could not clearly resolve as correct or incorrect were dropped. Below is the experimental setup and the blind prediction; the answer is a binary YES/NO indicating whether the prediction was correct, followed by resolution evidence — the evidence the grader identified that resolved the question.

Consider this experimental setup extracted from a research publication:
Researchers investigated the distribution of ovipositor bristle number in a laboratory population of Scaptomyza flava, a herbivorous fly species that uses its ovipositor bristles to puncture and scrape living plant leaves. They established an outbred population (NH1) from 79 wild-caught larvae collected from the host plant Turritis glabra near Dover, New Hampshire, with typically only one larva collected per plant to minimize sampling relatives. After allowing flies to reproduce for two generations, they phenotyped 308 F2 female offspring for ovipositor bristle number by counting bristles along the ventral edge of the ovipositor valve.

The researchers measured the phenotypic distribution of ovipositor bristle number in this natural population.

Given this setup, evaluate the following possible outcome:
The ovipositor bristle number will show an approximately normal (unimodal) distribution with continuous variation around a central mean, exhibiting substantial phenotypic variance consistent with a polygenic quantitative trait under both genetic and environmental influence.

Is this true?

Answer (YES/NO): YES